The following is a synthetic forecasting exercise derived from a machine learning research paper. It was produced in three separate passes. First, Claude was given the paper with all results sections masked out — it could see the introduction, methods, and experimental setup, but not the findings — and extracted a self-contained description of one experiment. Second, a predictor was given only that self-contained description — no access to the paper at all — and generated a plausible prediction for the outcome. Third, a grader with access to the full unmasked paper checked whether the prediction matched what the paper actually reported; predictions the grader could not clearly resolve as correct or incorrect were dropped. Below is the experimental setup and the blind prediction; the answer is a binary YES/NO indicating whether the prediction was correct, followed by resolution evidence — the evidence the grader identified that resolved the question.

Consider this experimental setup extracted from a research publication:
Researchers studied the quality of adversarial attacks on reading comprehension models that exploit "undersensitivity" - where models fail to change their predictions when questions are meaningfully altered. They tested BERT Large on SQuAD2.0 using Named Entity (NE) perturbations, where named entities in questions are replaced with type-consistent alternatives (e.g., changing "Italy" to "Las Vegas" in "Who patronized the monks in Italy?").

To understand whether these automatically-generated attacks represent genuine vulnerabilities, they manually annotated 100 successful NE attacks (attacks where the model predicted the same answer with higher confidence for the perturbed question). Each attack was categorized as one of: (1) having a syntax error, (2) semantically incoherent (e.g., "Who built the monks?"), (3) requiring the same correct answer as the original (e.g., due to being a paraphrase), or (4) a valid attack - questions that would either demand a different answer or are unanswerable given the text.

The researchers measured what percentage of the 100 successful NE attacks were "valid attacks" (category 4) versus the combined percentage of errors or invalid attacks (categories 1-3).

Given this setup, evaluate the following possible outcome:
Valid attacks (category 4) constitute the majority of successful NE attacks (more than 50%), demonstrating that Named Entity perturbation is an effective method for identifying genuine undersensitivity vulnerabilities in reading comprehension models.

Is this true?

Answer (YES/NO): YES